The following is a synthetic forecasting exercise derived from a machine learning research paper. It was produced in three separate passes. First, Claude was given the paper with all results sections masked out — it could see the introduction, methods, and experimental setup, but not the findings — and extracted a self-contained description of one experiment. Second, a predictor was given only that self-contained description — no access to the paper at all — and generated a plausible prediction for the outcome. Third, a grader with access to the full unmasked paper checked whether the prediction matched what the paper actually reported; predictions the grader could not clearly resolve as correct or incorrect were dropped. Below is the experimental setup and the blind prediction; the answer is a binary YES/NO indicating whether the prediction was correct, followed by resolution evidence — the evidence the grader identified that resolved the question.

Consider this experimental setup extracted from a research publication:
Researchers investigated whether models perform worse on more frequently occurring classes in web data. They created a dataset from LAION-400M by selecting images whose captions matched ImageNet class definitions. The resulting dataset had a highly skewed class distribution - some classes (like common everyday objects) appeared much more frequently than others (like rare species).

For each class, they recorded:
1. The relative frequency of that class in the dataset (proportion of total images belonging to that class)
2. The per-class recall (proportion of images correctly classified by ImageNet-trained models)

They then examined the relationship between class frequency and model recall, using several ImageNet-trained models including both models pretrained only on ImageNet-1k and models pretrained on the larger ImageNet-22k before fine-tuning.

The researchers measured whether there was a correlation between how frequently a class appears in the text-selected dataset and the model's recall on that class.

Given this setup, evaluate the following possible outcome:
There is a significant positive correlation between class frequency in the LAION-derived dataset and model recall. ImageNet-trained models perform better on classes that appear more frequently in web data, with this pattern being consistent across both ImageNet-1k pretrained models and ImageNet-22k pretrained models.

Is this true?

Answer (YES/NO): NO